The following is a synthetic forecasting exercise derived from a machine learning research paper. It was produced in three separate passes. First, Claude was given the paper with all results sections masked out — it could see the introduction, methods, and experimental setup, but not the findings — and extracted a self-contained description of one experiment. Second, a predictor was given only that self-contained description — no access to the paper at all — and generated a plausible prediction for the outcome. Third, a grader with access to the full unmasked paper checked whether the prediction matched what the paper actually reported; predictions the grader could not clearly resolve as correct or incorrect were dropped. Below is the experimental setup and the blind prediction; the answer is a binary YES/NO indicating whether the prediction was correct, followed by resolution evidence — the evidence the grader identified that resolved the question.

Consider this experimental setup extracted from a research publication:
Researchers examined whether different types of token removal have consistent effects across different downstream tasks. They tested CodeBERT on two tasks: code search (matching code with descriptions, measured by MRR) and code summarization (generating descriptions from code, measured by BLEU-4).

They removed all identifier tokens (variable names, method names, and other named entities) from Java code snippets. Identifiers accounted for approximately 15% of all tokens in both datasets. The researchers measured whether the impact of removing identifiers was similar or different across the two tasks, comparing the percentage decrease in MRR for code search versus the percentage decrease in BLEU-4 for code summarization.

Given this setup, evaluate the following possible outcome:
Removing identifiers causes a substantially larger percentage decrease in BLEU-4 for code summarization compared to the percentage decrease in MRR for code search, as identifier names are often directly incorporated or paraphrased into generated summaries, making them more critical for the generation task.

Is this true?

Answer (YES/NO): NO